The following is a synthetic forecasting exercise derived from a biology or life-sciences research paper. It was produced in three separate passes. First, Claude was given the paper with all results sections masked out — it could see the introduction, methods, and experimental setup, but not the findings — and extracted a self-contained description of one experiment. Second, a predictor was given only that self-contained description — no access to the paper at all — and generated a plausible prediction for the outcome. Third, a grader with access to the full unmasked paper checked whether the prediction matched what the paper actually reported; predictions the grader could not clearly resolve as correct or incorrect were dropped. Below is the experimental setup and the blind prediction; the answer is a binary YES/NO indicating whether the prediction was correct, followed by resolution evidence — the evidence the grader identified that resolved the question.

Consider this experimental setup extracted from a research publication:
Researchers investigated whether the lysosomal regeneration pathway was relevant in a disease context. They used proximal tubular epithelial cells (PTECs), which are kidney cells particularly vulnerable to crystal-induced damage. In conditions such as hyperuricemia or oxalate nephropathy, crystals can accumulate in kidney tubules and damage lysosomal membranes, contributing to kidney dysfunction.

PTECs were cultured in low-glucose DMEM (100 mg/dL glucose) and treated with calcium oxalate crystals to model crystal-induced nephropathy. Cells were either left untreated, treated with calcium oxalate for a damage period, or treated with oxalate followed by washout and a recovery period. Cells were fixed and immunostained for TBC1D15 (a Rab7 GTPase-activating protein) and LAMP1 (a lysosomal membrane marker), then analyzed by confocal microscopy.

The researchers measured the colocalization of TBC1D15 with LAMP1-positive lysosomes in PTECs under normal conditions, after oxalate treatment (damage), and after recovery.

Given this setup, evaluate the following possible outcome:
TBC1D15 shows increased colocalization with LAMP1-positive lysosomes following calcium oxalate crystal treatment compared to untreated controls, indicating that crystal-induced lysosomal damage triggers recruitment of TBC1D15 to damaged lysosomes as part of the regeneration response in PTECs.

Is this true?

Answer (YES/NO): YES